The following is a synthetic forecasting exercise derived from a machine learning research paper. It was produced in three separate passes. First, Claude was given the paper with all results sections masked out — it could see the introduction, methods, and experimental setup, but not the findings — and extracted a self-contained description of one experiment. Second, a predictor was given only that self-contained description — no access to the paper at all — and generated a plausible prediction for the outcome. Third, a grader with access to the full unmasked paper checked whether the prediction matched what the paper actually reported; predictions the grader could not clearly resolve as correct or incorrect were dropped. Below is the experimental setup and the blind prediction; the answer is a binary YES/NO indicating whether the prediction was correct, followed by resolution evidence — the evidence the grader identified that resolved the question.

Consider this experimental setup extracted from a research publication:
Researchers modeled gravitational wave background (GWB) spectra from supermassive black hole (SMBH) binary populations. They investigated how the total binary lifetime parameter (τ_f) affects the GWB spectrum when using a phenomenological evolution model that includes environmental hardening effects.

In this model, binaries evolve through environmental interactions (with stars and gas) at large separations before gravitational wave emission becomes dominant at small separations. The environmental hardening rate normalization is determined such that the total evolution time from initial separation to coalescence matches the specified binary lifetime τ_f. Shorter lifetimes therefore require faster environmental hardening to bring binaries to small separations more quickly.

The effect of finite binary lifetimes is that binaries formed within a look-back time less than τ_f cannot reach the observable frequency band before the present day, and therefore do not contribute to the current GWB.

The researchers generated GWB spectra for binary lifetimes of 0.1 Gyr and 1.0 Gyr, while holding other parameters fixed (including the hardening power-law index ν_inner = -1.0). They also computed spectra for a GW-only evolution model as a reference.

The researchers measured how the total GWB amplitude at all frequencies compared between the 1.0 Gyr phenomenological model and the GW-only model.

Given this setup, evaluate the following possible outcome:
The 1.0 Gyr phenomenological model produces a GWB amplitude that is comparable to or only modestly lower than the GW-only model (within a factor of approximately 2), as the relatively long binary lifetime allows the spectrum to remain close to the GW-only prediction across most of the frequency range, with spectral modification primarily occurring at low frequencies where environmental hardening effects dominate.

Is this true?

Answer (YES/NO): YES